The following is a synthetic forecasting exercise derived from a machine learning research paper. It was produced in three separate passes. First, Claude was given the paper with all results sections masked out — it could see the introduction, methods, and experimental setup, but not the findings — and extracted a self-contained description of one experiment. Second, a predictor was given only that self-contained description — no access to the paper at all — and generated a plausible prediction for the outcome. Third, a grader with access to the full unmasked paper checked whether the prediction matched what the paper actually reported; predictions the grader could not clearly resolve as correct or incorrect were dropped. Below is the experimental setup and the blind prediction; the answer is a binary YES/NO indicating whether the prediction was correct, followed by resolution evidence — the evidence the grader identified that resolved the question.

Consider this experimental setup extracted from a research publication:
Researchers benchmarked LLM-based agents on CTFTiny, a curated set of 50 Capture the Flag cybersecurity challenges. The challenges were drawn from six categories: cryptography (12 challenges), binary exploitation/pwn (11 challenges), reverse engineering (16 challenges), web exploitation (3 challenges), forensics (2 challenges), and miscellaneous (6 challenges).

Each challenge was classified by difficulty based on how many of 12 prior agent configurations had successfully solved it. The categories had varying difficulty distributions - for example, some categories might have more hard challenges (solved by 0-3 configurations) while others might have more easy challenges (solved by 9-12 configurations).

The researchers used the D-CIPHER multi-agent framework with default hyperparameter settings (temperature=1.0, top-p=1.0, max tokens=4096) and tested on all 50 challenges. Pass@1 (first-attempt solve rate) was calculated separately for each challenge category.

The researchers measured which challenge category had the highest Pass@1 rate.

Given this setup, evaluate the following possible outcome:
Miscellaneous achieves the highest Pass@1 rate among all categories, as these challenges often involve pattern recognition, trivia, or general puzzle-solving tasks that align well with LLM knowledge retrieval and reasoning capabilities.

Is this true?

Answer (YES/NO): NO